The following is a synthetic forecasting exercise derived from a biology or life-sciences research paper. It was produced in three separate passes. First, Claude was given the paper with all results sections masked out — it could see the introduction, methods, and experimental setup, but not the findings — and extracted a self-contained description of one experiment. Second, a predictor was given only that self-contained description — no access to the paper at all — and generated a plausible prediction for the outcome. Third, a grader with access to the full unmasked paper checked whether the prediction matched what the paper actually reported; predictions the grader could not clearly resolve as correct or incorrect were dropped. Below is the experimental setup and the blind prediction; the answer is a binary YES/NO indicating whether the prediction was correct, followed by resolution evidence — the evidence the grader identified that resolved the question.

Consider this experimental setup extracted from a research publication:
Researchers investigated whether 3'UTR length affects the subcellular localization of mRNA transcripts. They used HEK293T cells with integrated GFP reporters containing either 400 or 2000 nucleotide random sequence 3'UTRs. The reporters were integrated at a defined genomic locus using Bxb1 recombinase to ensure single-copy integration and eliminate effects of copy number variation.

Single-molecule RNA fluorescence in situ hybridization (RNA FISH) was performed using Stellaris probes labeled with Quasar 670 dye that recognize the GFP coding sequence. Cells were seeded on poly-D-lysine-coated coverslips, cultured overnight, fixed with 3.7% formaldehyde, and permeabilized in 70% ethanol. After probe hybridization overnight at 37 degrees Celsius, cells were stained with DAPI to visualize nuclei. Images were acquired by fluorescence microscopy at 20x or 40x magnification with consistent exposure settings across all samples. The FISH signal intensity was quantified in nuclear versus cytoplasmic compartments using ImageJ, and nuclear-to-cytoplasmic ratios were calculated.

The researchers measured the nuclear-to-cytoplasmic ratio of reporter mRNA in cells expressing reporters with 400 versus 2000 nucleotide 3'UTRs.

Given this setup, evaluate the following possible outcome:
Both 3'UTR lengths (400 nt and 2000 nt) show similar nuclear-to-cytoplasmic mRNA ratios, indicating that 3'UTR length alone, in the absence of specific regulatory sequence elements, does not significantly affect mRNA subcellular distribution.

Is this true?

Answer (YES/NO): NO